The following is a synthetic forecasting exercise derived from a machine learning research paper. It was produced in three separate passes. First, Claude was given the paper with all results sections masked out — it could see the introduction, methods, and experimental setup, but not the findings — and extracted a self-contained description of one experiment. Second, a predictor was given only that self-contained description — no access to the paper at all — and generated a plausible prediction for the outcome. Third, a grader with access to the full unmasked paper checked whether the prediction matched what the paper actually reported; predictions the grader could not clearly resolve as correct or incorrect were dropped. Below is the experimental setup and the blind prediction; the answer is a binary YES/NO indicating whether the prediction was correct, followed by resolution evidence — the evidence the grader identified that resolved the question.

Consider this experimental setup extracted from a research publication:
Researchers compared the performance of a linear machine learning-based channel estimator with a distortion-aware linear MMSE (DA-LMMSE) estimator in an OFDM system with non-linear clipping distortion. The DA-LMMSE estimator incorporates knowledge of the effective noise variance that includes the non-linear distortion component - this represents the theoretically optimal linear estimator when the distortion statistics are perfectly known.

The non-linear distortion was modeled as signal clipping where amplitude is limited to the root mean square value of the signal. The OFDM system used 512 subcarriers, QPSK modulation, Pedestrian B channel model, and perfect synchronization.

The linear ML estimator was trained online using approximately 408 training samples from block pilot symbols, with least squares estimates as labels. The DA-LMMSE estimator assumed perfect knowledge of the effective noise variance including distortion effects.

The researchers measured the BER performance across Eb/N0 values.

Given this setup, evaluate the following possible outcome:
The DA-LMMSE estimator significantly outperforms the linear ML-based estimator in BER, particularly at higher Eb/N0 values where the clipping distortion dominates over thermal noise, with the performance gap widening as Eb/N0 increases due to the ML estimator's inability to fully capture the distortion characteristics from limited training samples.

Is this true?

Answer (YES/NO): NO